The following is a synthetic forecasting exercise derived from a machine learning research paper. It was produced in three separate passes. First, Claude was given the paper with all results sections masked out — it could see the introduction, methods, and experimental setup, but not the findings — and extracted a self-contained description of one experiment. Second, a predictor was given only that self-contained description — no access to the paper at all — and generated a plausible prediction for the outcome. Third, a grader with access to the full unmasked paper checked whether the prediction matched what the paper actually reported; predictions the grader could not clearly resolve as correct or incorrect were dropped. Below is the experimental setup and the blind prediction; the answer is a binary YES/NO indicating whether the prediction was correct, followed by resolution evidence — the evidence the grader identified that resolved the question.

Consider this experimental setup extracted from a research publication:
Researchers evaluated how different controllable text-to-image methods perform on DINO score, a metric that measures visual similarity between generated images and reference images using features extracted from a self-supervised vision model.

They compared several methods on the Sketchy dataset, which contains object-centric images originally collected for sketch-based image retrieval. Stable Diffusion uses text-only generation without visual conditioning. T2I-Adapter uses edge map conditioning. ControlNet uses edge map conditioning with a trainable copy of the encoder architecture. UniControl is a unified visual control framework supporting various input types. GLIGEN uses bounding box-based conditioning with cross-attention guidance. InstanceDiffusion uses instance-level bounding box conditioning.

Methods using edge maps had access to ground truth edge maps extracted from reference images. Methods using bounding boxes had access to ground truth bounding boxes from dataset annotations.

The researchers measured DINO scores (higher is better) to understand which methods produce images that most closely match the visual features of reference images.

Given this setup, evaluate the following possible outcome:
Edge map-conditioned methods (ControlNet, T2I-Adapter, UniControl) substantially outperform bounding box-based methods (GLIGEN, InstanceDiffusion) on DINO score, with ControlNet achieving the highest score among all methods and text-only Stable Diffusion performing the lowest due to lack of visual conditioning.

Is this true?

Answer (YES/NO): NO